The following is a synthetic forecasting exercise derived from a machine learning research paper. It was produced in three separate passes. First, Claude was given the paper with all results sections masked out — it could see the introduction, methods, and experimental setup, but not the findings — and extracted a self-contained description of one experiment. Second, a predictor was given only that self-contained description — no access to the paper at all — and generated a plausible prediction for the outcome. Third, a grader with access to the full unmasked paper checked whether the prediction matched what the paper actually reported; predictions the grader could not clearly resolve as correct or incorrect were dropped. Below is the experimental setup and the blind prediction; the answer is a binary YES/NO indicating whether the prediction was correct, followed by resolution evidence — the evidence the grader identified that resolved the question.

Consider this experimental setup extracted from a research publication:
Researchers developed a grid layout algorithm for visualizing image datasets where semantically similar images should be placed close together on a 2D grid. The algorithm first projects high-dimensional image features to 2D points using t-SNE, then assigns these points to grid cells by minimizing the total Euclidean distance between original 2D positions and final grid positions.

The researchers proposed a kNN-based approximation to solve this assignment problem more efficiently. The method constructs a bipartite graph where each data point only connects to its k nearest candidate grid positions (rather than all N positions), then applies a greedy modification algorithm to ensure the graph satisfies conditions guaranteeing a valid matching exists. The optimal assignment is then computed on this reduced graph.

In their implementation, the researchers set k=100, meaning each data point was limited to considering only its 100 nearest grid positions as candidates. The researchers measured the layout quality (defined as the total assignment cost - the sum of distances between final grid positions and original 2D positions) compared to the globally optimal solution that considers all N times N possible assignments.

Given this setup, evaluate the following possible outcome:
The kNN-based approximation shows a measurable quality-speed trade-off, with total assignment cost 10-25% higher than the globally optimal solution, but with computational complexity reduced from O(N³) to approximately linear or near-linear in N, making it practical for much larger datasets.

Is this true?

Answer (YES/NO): NO